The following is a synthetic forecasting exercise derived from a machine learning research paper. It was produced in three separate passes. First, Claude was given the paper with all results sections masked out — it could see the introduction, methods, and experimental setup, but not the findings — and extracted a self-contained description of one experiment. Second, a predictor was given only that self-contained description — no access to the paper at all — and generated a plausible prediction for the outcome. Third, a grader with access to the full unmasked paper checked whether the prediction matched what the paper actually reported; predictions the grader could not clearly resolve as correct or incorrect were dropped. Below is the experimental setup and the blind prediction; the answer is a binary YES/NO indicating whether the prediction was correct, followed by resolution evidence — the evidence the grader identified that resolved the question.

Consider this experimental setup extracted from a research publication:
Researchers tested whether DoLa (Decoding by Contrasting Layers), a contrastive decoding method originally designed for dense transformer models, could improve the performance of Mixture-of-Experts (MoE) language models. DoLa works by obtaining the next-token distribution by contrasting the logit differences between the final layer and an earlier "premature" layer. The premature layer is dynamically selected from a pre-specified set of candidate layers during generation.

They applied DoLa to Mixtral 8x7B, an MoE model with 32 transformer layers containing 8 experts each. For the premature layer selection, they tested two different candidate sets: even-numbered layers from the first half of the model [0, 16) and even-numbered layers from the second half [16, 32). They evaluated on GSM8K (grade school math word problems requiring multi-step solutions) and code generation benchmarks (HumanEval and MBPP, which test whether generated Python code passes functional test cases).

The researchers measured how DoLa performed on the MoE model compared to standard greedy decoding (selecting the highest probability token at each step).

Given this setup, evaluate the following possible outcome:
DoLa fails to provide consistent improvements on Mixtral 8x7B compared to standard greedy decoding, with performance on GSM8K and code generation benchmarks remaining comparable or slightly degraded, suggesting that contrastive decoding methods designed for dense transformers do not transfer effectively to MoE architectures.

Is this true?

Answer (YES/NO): YES